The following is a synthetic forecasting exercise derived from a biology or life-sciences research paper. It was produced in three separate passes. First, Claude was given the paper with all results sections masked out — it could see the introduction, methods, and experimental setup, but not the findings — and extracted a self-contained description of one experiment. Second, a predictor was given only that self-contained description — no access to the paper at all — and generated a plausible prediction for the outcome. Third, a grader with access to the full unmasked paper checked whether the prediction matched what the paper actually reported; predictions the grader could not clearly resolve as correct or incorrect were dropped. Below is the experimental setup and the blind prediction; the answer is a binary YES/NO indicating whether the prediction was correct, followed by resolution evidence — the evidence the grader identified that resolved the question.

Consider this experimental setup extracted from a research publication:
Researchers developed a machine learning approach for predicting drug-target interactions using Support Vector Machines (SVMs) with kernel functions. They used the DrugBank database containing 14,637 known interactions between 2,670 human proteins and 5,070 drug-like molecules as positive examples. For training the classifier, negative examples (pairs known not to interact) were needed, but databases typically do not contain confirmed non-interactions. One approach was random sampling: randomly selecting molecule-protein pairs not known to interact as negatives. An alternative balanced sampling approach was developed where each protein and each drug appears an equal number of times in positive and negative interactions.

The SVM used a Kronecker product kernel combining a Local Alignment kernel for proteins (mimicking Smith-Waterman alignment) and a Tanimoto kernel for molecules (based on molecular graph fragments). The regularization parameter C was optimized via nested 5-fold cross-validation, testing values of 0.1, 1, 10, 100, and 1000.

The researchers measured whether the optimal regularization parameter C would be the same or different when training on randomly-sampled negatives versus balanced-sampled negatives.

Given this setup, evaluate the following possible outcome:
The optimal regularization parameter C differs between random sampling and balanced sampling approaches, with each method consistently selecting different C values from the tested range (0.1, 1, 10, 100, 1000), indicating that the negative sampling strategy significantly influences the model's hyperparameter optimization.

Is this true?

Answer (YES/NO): NO